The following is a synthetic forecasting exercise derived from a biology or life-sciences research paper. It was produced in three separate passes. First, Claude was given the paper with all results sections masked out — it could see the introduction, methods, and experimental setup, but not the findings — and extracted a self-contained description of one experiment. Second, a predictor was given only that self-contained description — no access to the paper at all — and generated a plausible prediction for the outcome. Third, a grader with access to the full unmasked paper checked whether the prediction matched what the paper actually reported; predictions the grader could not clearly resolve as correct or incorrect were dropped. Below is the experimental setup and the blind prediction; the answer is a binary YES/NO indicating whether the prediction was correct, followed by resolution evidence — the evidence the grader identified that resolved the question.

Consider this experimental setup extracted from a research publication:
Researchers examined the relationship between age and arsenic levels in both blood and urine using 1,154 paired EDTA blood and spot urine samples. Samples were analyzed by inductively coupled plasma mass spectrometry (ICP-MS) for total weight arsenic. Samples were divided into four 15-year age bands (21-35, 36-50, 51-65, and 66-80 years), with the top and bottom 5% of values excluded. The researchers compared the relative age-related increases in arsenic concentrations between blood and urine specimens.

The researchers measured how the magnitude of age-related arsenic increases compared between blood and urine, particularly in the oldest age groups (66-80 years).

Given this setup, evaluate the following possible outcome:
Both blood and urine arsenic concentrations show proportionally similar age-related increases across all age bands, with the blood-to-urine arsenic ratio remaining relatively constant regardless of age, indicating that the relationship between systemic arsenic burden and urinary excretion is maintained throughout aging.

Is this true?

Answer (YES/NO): NO